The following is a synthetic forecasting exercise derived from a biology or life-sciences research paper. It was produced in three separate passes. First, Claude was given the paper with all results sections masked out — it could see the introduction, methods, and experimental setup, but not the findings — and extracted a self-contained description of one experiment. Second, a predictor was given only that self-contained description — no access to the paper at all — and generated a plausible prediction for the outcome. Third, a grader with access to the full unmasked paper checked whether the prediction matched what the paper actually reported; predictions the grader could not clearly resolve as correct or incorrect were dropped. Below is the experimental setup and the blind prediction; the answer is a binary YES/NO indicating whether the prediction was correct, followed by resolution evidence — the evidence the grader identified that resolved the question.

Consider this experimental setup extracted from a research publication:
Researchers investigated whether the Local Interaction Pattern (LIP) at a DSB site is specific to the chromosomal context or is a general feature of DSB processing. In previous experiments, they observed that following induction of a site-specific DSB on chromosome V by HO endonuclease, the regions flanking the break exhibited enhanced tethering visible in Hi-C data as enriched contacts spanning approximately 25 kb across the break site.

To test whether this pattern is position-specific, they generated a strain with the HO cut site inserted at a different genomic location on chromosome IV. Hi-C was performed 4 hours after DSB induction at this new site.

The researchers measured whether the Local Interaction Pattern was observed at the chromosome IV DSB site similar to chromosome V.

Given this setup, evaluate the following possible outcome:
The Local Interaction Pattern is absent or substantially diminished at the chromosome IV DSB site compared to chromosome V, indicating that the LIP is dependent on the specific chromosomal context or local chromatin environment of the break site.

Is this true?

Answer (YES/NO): NO